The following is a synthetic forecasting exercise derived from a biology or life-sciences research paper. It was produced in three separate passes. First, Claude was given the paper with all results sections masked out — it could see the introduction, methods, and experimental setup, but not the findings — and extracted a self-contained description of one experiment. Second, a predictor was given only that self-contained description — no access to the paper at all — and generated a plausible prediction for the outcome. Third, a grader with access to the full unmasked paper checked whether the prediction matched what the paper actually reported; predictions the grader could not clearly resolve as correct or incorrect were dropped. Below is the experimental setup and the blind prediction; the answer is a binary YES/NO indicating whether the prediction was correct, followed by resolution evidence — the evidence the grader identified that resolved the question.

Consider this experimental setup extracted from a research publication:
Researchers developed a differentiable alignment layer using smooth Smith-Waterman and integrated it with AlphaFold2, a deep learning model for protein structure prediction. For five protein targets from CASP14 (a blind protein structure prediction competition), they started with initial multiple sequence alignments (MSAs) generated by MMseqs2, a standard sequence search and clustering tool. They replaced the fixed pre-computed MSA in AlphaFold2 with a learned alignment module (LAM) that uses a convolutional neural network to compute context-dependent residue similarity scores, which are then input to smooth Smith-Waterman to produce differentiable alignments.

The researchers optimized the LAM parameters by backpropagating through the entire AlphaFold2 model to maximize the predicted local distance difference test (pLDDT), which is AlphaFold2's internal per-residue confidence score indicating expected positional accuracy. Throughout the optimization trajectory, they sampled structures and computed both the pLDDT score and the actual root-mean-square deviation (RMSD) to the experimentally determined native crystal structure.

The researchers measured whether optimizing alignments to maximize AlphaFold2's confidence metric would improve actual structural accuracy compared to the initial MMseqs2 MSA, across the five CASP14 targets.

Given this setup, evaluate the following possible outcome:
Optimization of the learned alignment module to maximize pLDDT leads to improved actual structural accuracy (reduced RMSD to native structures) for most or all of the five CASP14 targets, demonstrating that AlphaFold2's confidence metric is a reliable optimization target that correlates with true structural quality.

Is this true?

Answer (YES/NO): YES